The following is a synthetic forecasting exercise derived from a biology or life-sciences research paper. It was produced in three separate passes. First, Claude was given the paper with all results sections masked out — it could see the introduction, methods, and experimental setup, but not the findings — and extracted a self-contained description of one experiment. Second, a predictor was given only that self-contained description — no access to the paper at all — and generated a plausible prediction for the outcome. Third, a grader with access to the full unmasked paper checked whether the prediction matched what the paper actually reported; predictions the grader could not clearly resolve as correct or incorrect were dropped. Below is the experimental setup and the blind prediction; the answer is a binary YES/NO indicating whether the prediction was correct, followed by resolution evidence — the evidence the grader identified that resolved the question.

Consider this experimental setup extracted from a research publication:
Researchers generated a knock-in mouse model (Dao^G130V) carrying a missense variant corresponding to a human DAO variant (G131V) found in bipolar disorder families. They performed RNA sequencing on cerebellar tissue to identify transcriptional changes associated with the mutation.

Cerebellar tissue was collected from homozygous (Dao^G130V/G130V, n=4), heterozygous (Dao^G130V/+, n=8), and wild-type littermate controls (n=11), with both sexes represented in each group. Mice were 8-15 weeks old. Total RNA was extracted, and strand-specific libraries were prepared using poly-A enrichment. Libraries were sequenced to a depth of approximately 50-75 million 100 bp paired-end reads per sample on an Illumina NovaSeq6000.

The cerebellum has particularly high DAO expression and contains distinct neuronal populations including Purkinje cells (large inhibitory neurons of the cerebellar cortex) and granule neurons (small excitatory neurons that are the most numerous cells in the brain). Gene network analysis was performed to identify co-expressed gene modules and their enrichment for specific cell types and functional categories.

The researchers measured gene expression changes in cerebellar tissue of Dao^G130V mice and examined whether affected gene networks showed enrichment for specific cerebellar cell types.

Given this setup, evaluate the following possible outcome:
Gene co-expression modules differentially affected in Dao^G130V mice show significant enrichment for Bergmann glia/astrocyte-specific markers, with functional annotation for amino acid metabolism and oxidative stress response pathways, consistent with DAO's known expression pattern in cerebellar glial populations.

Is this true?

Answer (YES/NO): NO